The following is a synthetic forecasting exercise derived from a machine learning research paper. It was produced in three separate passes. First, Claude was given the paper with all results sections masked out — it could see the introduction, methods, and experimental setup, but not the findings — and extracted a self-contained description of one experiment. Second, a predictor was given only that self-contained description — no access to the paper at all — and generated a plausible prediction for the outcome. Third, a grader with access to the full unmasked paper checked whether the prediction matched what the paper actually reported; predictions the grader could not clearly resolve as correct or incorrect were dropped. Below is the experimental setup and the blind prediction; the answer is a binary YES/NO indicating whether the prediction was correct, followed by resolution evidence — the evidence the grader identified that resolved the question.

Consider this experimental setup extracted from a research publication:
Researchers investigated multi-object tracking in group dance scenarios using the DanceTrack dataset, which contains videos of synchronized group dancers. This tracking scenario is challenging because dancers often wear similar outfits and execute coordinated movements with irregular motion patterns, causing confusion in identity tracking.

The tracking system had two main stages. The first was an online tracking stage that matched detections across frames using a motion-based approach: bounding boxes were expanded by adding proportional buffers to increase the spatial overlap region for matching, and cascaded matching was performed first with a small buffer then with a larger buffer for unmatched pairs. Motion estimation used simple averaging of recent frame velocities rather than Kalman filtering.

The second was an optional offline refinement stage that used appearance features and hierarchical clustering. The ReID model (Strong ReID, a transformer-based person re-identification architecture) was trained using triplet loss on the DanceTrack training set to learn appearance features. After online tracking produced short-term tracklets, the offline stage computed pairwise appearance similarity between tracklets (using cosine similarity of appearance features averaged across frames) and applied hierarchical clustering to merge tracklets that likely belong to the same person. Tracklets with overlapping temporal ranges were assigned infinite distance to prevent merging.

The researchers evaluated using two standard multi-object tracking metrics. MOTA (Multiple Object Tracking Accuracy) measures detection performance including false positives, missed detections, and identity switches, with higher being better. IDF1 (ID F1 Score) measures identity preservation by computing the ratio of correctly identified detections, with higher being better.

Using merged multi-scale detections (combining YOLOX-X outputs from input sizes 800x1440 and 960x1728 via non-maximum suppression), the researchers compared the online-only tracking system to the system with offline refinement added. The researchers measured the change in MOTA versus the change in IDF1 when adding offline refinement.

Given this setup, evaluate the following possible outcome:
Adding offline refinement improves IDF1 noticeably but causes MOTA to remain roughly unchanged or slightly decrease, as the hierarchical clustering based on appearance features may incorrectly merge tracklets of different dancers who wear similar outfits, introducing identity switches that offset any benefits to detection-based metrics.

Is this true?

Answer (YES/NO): NO